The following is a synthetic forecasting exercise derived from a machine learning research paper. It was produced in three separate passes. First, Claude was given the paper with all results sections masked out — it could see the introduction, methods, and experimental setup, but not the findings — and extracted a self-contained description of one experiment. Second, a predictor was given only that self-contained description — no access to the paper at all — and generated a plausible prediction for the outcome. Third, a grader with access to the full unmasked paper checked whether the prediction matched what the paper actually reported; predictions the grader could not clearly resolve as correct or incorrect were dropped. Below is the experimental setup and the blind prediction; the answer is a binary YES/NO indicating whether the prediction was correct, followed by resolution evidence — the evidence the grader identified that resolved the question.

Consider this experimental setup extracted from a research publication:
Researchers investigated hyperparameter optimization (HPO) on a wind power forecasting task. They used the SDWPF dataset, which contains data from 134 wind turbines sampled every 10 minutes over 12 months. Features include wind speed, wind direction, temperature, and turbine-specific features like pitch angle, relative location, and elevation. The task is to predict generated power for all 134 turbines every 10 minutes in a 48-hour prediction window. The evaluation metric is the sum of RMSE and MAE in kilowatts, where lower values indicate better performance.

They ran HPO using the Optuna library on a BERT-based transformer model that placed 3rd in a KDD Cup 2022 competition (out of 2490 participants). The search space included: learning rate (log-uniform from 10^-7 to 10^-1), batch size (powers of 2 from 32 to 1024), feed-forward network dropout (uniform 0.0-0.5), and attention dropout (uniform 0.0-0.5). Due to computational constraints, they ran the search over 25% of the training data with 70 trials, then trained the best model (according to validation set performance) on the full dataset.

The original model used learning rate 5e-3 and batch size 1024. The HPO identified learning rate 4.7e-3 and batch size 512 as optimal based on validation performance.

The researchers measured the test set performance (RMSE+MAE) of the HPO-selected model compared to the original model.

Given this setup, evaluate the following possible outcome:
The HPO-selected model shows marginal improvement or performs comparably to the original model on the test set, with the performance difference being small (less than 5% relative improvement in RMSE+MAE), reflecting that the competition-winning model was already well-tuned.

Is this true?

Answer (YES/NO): NO